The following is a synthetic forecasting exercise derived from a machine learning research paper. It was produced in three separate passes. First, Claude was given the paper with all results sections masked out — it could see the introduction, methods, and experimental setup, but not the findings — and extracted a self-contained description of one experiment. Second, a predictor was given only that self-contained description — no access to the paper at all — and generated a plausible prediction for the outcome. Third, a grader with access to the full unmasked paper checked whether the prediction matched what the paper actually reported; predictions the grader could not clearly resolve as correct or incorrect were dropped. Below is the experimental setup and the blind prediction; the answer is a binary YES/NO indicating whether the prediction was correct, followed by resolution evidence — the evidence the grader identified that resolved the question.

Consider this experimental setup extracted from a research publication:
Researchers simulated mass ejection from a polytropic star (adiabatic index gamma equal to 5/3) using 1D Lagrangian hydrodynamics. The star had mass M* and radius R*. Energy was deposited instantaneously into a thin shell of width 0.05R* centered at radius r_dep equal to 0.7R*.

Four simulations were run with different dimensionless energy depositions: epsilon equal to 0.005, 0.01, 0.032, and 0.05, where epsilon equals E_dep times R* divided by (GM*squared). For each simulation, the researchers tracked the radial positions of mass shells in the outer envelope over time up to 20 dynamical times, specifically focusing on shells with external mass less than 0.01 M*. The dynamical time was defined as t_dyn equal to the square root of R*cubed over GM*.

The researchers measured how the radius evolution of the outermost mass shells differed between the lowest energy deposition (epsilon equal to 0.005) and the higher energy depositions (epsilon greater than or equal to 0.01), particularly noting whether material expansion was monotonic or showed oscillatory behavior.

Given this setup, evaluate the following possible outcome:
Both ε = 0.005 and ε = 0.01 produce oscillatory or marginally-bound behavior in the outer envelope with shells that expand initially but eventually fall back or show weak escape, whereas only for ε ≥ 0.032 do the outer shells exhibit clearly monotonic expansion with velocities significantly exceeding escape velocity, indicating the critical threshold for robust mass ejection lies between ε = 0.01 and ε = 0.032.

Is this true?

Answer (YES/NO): NO